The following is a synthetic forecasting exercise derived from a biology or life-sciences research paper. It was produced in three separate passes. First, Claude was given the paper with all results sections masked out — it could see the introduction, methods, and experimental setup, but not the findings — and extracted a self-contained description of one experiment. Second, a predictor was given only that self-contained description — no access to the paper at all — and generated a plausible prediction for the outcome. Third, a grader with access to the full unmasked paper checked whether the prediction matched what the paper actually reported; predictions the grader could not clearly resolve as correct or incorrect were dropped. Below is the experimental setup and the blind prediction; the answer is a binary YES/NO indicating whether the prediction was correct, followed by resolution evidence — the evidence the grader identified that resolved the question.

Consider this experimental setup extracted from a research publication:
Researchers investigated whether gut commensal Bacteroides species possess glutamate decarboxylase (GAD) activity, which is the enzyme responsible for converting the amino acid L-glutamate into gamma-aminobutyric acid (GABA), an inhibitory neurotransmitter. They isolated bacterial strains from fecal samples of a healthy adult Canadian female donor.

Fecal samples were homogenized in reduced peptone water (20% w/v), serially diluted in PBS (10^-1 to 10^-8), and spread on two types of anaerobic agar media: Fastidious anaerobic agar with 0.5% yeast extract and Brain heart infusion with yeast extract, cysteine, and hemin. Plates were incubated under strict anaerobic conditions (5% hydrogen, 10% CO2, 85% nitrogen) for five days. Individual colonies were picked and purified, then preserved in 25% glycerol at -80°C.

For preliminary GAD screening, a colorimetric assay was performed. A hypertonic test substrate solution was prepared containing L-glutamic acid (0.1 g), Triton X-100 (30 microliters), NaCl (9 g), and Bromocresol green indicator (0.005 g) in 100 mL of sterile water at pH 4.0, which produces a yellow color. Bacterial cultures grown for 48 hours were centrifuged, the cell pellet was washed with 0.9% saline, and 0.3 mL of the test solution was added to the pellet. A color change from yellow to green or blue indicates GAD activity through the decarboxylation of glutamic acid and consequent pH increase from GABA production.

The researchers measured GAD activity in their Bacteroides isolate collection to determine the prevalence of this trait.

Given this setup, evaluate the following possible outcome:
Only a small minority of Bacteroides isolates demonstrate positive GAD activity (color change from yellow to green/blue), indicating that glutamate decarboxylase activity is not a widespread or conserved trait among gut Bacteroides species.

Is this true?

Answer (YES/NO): NO